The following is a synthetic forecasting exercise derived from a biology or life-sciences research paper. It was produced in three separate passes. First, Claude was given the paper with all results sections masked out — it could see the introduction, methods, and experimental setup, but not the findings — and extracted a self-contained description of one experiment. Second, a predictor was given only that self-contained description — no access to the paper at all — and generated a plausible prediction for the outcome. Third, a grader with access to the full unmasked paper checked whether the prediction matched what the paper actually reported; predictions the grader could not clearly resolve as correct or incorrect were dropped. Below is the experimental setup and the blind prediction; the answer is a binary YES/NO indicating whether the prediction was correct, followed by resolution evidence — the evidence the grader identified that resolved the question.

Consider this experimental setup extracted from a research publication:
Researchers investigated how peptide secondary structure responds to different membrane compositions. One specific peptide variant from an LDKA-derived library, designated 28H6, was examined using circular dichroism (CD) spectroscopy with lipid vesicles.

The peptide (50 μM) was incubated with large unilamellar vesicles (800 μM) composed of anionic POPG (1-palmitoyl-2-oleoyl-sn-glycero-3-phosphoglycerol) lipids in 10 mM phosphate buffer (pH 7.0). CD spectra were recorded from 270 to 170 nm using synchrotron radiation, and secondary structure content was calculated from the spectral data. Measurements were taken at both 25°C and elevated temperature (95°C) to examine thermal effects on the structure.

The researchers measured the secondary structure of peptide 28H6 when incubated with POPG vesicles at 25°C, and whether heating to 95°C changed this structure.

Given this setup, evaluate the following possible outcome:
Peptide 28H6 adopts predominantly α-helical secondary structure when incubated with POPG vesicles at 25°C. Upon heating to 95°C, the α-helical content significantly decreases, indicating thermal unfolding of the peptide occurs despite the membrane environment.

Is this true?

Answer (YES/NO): NO